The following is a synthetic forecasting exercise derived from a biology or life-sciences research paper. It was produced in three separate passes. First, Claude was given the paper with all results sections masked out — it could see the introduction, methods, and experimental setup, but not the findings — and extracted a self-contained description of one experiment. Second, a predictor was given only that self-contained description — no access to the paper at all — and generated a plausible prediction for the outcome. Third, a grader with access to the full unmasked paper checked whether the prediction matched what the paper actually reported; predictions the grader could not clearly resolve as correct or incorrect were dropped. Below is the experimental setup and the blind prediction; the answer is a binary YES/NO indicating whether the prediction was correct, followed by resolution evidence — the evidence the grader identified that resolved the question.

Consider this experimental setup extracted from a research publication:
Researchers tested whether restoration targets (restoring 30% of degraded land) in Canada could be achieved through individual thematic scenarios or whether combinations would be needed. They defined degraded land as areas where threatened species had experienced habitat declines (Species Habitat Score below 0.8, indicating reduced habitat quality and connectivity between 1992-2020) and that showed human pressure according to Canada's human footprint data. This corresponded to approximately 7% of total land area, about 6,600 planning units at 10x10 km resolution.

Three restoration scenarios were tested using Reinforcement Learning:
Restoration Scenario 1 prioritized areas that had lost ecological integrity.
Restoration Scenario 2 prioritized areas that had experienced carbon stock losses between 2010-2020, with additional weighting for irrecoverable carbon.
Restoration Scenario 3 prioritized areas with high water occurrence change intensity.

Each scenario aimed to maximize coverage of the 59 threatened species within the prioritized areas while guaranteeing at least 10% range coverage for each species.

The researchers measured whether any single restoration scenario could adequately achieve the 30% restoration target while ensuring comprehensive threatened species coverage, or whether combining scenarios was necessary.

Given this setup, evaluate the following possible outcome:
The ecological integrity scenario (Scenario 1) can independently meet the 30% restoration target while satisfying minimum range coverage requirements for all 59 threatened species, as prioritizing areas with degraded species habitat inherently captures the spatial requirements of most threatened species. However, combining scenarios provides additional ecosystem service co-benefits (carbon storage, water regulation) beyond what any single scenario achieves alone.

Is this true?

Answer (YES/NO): NO